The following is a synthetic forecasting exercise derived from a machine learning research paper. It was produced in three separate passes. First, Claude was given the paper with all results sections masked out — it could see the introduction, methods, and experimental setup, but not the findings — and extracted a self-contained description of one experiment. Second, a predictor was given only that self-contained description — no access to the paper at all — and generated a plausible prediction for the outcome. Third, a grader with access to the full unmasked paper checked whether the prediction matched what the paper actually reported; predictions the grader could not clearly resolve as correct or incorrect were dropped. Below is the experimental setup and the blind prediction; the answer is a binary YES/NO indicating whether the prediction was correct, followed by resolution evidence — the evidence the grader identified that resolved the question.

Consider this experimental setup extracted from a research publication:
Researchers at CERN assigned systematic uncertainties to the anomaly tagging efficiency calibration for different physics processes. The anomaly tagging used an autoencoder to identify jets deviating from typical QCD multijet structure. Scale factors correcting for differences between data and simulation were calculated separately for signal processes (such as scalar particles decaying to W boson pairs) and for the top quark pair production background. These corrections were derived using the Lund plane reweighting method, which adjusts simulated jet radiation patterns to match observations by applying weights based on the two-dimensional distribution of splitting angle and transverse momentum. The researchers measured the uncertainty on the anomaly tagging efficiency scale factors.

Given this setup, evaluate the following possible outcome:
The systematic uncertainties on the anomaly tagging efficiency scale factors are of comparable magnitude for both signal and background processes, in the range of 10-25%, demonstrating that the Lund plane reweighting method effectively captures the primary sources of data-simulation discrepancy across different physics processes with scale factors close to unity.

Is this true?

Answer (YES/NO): NO